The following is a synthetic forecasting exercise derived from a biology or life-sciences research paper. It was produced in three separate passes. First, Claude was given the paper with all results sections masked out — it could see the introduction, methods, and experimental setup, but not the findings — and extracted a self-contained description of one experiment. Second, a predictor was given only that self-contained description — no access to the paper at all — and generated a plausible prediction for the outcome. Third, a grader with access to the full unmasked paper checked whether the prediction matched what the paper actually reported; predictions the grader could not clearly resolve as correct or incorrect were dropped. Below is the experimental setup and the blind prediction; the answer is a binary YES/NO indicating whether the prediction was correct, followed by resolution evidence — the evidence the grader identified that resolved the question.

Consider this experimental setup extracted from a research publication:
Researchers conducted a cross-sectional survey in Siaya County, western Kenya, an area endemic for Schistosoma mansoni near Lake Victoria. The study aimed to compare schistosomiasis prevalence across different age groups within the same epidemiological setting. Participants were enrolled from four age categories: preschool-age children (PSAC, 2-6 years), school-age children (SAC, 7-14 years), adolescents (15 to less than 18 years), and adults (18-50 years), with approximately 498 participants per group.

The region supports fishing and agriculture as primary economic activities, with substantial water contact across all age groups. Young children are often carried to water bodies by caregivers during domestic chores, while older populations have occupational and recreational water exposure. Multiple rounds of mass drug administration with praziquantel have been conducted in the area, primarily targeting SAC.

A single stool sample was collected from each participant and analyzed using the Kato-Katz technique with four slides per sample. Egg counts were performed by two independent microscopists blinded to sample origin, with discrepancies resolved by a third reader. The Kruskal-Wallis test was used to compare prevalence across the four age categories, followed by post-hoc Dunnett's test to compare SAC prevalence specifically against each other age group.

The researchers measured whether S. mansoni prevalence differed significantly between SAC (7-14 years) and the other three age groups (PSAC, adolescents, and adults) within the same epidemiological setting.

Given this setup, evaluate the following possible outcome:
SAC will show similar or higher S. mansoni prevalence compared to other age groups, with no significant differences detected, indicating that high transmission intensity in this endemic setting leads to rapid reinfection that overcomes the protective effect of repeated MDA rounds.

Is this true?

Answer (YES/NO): YES